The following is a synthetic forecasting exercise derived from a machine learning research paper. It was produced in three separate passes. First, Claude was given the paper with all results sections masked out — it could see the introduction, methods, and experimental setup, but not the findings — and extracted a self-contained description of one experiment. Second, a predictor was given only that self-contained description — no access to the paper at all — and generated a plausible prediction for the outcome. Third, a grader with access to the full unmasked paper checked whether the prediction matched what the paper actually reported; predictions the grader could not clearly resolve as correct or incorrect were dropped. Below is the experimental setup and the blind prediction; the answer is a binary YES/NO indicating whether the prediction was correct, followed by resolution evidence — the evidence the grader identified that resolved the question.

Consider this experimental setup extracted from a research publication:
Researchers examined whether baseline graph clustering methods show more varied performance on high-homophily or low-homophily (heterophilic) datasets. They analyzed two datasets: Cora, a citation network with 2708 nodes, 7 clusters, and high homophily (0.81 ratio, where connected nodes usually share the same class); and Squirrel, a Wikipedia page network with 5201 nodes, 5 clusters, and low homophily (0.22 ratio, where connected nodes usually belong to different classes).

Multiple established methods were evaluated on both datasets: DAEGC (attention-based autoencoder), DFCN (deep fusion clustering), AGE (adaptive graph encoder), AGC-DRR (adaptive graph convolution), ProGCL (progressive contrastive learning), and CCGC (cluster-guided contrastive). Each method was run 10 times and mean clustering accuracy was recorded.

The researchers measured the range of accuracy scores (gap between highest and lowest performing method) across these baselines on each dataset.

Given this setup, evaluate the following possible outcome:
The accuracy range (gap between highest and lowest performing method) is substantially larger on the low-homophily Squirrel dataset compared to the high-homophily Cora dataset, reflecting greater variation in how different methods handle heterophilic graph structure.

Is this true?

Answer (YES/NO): NO